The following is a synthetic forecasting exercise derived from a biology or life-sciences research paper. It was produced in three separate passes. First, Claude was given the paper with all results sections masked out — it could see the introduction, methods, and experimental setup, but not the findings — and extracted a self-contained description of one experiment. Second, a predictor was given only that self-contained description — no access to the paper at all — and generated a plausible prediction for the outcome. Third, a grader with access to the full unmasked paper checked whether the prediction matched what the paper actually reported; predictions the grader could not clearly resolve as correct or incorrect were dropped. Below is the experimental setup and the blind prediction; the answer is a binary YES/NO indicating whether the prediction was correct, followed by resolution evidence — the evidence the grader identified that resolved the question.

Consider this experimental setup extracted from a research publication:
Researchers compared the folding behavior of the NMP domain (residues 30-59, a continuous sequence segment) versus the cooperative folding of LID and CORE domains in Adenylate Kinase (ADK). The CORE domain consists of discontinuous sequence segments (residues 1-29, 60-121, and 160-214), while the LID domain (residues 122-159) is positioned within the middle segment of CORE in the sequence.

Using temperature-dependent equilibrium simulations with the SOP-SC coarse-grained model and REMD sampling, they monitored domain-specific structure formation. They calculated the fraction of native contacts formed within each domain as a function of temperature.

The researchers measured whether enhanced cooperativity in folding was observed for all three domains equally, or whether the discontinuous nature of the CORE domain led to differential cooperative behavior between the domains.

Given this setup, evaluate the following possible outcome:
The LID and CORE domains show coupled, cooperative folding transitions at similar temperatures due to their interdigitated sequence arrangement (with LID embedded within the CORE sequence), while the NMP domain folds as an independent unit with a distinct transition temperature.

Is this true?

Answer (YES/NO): NO